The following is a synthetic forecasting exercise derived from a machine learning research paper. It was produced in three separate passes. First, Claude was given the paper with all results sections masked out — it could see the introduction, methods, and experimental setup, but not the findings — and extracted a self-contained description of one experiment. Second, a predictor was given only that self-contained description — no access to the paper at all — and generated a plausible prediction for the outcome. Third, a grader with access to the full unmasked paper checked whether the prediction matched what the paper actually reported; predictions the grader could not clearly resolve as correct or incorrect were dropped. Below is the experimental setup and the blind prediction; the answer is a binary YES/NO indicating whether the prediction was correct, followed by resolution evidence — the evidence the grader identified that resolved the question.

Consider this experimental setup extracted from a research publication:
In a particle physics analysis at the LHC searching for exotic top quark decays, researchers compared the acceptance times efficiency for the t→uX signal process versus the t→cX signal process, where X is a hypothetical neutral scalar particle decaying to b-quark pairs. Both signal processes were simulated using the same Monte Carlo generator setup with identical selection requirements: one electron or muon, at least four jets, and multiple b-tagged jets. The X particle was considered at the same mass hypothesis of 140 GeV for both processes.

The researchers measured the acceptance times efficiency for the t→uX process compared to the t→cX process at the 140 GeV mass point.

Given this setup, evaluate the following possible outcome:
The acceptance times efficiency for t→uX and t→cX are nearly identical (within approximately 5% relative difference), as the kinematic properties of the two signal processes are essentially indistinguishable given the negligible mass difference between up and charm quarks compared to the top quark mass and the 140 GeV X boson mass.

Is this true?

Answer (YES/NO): YES